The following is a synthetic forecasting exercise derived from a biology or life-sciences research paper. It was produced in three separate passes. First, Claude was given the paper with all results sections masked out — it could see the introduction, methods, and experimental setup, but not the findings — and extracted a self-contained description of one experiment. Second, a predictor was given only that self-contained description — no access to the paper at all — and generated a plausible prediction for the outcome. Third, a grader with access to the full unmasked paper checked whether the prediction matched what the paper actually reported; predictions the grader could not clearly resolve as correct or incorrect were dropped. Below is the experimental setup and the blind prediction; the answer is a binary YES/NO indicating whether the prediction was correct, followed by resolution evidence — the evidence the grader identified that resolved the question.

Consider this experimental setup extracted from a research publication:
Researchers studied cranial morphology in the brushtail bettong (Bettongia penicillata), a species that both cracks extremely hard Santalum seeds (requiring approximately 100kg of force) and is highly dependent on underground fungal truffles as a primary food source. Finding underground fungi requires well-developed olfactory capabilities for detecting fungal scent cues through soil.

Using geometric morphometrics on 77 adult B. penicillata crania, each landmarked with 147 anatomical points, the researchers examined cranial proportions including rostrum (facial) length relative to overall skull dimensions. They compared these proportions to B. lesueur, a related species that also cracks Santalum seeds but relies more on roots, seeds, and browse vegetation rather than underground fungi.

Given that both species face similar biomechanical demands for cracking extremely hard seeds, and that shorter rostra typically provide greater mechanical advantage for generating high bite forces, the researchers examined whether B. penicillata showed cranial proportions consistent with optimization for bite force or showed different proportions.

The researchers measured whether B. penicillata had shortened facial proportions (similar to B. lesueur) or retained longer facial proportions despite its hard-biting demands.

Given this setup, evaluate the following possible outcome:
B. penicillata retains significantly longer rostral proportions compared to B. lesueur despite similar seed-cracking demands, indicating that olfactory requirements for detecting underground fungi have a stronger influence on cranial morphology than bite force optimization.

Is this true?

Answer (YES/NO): YES